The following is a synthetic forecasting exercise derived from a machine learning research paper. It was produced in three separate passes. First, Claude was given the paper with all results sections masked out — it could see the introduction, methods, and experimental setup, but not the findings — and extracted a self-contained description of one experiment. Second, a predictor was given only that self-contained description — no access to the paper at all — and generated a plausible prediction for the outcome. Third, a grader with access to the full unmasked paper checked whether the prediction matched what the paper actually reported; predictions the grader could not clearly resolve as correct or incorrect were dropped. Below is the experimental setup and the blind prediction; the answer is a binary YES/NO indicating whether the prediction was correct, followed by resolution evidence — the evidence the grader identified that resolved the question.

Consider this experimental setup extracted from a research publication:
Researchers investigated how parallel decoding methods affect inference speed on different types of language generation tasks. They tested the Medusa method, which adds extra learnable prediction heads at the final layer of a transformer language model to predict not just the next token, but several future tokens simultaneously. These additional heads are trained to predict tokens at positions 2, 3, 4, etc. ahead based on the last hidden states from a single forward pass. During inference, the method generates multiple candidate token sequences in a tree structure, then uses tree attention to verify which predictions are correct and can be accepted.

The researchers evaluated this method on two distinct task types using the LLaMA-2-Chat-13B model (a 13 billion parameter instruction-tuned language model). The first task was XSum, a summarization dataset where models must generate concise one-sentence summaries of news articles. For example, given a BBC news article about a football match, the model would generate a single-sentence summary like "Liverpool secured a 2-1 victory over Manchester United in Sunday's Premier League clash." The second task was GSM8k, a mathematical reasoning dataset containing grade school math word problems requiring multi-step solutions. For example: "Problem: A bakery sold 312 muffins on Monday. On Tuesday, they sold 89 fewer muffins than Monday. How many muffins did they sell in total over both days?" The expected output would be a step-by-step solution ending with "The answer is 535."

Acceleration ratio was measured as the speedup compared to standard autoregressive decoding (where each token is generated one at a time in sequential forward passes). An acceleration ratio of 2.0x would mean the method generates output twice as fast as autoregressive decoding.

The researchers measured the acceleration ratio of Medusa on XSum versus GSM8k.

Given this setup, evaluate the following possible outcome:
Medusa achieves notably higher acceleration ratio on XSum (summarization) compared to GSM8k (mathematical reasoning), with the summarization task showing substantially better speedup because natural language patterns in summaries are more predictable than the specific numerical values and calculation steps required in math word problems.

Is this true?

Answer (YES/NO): NO